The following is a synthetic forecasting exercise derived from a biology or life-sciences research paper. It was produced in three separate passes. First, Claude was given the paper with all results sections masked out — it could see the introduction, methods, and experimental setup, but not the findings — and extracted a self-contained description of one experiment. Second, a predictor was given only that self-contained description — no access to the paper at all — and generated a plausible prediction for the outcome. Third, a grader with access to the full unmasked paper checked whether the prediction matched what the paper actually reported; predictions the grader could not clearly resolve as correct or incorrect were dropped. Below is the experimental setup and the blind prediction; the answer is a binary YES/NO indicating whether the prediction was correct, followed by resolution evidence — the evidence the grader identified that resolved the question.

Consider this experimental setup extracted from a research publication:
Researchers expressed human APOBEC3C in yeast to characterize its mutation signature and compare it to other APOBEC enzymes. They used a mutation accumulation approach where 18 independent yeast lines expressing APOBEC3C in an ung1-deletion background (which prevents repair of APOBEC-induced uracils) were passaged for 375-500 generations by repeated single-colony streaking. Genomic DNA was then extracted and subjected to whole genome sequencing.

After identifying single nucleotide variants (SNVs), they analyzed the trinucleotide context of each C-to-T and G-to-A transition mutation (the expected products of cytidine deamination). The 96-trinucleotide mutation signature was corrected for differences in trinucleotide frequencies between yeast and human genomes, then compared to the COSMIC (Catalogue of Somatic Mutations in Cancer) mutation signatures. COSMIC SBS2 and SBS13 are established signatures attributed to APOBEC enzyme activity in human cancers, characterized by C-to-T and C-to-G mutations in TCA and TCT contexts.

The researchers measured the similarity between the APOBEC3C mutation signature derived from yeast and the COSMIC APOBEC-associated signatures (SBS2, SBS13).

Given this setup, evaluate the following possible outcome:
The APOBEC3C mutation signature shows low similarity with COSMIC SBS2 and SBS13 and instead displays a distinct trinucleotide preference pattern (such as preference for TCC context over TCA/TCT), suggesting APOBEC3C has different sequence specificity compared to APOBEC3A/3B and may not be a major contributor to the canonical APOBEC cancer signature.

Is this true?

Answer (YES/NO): YES